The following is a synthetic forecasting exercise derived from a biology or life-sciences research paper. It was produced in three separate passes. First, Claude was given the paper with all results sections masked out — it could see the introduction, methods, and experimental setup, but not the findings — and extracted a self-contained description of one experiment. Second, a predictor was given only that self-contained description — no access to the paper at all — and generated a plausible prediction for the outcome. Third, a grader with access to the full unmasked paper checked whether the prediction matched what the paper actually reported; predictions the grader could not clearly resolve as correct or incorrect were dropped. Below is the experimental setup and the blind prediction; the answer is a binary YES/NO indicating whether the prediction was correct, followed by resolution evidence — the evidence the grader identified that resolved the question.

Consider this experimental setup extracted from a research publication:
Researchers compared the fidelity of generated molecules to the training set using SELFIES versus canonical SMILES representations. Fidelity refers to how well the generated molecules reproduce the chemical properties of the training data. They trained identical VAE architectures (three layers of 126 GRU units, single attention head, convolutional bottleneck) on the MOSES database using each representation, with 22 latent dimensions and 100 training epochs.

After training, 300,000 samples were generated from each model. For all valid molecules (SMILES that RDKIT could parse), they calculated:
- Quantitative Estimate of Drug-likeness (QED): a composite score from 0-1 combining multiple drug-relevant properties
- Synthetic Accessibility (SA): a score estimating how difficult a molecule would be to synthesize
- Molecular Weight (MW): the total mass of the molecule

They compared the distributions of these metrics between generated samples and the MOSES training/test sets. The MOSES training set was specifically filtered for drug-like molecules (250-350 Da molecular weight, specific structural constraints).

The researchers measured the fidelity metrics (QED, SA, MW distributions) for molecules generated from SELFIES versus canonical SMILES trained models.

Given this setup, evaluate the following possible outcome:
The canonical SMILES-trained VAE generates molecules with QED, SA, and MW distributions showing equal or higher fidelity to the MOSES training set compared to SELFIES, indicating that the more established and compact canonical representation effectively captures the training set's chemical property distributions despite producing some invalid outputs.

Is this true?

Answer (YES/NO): YES